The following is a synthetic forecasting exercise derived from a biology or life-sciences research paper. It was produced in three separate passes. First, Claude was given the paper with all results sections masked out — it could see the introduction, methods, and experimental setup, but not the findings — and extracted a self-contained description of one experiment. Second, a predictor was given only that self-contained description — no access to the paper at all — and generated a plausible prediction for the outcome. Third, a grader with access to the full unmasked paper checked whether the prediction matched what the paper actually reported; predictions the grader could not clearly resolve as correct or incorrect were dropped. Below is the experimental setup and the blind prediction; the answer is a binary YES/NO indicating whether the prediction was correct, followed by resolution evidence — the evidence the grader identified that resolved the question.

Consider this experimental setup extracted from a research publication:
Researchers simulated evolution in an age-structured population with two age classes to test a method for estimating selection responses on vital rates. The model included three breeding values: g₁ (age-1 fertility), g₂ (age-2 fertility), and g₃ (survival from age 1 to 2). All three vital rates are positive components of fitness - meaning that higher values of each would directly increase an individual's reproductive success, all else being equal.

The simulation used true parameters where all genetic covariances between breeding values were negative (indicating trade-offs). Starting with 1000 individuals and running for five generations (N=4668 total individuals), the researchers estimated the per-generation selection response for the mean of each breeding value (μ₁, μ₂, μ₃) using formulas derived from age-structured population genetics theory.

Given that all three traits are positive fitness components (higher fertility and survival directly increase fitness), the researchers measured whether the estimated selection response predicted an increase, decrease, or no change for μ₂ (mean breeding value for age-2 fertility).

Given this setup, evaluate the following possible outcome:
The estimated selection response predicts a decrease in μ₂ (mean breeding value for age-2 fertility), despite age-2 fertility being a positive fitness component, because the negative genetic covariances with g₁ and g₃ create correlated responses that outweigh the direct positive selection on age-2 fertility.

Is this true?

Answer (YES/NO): NO